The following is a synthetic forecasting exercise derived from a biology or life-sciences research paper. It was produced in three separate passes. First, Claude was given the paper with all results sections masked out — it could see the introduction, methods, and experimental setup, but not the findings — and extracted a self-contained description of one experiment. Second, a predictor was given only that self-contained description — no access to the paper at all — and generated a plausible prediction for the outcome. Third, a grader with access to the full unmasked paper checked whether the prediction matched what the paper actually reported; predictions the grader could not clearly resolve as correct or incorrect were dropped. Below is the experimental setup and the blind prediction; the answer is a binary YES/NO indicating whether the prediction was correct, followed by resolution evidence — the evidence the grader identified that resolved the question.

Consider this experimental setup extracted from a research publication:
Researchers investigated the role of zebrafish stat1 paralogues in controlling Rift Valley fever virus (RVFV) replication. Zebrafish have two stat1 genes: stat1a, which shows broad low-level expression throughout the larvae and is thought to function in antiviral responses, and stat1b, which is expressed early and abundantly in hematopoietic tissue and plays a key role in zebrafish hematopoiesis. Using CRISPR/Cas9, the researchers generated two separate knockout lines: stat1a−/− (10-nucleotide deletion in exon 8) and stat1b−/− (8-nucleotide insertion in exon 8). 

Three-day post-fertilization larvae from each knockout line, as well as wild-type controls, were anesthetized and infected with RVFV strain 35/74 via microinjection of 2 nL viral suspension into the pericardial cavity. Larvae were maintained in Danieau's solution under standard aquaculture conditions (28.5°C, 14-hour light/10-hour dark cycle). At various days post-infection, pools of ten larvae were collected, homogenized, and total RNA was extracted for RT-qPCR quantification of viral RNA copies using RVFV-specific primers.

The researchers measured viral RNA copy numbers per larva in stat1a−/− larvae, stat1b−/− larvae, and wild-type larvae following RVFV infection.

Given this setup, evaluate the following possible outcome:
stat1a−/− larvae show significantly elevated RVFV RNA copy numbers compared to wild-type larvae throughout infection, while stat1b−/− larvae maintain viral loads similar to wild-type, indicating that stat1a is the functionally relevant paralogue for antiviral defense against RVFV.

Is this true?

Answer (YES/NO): NO